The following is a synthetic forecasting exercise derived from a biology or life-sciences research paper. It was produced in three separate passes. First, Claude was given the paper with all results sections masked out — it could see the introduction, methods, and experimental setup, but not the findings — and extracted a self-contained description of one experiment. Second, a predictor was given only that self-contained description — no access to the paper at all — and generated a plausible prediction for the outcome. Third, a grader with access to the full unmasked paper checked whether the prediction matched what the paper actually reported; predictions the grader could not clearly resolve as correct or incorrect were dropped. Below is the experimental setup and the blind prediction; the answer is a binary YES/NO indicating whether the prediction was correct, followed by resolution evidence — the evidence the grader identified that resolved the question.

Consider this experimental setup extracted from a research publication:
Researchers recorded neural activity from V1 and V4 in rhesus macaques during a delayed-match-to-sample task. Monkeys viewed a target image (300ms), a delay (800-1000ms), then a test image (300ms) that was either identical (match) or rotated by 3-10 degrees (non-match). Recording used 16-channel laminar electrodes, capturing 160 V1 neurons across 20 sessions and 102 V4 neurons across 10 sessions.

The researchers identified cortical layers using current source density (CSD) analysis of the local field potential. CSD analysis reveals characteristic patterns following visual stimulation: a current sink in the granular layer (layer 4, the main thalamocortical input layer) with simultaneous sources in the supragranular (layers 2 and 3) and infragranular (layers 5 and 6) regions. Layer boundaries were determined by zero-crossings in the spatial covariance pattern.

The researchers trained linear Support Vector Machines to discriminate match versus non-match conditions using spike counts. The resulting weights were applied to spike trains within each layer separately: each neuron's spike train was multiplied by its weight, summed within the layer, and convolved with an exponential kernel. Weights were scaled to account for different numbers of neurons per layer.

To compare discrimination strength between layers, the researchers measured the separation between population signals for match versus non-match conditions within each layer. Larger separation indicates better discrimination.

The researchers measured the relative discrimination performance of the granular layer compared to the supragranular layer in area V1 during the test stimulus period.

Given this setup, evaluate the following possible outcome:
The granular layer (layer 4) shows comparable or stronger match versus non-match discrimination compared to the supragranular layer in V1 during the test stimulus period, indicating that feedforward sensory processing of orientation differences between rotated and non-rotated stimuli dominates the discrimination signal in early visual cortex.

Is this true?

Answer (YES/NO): NO